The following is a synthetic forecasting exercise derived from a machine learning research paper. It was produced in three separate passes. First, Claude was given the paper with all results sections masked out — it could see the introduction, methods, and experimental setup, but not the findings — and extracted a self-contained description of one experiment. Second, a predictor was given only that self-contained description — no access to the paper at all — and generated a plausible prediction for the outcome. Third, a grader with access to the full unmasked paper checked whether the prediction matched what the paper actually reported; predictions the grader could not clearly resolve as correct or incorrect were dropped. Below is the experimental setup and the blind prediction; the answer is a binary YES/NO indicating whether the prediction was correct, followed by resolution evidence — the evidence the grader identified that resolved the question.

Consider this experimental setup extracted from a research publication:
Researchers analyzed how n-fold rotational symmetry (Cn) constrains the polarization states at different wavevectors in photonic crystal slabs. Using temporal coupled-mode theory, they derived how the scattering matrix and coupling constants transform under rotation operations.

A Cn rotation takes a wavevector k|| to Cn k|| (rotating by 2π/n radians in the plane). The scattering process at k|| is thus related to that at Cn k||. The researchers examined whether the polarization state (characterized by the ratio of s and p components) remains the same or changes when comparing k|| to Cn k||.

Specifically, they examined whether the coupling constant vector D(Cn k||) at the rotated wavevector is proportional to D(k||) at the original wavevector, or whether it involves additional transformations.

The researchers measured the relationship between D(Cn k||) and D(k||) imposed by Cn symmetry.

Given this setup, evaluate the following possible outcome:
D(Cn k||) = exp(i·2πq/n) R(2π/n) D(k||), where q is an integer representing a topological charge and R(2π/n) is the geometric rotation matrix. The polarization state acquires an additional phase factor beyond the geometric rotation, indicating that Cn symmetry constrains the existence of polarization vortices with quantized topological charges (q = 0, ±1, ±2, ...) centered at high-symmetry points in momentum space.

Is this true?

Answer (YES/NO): NO